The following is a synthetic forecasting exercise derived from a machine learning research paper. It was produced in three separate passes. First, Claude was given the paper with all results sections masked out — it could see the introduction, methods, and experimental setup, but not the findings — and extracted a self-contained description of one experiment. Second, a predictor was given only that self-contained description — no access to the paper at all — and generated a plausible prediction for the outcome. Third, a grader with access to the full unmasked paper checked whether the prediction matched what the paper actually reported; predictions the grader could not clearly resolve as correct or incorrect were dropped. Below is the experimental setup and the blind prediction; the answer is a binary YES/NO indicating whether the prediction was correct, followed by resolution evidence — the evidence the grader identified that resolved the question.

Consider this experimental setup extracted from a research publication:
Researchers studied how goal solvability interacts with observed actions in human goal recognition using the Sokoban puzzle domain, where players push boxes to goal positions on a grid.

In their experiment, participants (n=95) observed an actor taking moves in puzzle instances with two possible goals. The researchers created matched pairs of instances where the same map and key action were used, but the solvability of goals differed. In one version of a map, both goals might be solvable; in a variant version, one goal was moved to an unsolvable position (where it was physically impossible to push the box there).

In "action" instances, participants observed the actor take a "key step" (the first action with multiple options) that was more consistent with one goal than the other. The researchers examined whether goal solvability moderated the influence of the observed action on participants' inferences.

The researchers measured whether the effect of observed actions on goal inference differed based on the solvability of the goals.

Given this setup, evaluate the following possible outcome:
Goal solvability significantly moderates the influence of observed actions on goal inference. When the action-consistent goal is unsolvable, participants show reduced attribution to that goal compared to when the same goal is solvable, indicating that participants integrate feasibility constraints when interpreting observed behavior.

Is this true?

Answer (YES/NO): NO